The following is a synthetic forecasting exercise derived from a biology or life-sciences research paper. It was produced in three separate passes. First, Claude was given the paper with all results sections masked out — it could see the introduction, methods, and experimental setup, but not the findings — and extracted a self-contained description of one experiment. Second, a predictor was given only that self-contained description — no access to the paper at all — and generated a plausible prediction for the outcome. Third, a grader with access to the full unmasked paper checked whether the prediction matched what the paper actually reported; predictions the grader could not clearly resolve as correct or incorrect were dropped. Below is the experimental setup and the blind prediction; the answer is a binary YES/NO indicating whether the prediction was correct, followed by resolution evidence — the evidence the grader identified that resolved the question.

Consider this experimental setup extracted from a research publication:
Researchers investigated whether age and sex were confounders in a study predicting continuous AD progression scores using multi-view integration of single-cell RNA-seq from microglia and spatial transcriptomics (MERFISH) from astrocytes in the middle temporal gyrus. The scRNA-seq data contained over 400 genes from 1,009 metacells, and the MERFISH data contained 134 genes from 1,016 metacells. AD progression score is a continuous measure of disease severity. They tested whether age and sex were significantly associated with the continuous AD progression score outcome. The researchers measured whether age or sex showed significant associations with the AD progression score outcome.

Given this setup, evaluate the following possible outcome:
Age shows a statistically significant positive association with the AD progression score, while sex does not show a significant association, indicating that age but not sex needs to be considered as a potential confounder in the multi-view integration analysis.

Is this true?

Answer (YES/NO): NO